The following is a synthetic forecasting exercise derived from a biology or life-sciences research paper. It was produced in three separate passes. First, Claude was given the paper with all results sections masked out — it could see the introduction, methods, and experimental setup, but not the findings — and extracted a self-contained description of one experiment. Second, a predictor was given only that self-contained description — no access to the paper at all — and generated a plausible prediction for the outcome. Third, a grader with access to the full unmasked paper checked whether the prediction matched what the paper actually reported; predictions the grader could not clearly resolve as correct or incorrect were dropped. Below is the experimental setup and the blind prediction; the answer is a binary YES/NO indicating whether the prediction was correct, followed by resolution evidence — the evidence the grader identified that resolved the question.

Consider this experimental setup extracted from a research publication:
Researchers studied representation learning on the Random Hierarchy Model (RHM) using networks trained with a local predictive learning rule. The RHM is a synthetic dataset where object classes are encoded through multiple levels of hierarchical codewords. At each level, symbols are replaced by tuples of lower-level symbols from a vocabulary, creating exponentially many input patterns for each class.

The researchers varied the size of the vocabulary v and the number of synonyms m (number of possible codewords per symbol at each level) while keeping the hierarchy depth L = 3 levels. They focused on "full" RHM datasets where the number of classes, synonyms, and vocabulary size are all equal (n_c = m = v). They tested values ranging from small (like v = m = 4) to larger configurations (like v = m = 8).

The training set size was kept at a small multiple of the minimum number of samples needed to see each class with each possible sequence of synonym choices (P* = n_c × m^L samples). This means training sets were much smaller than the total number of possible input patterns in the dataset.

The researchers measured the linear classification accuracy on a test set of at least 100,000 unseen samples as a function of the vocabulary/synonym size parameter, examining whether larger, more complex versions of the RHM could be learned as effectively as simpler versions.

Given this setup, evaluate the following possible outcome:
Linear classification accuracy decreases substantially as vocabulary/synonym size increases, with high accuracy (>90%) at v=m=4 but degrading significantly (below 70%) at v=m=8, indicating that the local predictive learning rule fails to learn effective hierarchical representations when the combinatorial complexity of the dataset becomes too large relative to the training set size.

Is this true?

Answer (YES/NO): NO